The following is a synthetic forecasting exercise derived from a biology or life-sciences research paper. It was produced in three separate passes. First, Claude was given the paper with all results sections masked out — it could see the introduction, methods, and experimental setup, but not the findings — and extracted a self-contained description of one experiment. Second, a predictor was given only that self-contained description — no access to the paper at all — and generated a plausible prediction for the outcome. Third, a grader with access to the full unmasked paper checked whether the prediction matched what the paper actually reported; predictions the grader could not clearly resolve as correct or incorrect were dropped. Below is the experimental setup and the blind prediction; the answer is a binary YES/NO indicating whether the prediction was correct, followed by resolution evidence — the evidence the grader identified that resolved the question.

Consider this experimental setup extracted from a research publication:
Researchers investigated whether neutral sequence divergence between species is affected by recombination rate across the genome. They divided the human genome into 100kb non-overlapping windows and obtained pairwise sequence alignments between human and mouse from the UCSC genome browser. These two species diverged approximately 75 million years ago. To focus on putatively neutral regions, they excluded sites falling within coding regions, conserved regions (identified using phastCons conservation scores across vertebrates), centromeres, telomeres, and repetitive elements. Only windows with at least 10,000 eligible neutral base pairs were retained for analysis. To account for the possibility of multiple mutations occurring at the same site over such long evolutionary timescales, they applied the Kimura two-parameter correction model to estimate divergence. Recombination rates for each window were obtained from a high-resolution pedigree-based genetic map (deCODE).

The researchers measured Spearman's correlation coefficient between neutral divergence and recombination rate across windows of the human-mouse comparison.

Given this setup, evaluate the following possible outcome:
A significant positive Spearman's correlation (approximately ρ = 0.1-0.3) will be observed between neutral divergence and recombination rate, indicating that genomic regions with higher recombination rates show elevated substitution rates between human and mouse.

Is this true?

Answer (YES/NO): YES